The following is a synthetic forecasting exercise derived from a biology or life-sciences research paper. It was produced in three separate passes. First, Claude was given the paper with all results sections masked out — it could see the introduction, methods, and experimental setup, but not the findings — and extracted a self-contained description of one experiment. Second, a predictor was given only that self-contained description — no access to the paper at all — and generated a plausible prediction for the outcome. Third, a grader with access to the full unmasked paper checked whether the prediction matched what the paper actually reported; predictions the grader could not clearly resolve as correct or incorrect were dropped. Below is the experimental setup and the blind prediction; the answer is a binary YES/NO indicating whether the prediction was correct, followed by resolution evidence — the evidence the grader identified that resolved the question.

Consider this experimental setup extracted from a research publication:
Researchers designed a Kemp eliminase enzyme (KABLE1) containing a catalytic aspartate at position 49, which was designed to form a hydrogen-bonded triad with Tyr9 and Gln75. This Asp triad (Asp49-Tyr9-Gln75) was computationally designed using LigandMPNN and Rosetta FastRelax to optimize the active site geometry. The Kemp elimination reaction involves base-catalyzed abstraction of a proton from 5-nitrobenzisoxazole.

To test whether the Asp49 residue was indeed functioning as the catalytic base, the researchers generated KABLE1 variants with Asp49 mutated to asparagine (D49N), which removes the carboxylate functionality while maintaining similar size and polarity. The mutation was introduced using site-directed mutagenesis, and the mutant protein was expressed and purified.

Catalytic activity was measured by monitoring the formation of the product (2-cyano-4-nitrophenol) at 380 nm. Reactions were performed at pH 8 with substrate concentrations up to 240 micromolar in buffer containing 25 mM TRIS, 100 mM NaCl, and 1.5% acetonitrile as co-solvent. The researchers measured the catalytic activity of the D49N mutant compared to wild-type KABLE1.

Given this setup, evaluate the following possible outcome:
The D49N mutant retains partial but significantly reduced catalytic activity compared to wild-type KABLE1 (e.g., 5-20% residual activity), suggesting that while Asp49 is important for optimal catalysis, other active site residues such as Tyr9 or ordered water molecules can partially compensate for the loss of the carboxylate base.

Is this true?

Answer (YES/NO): NO